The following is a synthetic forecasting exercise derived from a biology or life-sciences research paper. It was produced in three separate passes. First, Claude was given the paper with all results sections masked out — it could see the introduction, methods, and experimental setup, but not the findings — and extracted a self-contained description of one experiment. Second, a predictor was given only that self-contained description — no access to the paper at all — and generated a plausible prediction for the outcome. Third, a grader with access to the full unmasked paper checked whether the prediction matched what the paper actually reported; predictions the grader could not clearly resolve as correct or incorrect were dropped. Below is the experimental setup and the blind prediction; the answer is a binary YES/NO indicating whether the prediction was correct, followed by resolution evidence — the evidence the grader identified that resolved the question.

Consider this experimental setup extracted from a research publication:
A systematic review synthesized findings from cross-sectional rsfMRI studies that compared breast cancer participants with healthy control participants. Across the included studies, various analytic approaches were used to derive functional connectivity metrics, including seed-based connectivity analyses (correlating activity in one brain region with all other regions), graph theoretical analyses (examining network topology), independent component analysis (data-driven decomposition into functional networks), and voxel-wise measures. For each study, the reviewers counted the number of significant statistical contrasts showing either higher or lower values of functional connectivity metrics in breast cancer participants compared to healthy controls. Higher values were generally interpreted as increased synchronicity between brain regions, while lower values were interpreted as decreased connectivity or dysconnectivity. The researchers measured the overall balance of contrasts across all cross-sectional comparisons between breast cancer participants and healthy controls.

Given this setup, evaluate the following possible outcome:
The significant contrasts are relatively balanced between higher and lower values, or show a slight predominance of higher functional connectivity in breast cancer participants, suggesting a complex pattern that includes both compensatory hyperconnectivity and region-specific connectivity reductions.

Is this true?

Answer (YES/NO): NO